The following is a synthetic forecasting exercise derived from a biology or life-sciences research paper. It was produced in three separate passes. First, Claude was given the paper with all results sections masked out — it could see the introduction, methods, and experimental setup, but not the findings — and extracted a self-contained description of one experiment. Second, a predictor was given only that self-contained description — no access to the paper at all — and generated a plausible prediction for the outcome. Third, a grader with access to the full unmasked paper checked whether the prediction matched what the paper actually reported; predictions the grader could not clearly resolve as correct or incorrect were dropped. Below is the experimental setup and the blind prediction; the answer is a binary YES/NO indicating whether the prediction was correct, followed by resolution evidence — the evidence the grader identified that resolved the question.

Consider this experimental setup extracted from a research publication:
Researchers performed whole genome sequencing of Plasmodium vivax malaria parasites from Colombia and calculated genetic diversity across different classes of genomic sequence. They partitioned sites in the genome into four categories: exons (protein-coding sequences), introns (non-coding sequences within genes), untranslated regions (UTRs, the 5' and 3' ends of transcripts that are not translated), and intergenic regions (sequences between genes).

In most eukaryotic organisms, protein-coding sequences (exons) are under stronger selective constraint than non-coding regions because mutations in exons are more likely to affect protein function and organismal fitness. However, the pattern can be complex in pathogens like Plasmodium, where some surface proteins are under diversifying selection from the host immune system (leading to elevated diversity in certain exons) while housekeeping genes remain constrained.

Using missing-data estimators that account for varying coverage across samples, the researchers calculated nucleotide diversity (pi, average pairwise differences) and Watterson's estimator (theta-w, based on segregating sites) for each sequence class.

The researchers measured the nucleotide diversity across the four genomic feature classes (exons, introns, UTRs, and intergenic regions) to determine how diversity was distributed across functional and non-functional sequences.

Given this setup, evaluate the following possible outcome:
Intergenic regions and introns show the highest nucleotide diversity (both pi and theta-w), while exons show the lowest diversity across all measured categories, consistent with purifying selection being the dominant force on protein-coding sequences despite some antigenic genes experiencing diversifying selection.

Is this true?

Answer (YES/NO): YES